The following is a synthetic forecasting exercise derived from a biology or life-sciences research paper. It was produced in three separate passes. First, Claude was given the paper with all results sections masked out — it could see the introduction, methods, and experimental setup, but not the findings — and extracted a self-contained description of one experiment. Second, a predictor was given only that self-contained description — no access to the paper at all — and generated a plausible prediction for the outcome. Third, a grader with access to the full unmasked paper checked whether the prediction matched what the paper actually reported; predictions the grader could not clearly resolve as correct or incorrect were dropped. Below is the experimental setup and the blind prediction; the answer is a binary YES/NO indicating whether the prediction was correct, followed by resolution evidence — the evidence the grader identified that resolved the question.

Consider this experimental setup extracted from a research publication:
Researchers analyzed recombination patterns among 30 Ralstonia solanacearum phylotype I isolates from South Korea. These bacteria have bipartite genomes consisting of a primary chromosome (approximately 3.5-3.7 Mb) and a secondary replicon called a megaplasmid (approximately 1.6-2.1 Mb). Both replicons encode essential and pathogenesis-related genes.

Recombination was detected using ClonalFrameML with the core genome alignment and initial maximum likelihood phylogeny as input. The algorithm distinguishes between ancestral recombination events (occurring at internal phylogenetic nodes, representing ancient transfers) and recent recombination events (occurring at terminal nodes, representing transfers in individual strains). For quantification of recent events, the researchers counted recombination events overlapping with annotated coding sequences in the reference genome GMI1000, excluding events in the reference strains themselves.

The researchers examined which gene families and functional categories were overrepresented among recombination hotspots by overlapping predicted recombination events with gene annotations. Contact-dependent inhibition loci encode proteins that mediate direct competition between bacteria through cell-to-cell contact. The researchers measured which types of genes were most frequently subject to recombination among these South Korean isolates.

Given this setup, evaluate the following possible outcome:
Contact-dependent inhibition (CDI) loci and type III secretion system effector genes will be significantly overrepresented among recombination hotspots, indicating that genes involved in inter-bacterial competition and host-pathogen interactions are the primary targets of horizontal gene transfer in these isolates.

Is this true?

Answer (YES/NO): YES